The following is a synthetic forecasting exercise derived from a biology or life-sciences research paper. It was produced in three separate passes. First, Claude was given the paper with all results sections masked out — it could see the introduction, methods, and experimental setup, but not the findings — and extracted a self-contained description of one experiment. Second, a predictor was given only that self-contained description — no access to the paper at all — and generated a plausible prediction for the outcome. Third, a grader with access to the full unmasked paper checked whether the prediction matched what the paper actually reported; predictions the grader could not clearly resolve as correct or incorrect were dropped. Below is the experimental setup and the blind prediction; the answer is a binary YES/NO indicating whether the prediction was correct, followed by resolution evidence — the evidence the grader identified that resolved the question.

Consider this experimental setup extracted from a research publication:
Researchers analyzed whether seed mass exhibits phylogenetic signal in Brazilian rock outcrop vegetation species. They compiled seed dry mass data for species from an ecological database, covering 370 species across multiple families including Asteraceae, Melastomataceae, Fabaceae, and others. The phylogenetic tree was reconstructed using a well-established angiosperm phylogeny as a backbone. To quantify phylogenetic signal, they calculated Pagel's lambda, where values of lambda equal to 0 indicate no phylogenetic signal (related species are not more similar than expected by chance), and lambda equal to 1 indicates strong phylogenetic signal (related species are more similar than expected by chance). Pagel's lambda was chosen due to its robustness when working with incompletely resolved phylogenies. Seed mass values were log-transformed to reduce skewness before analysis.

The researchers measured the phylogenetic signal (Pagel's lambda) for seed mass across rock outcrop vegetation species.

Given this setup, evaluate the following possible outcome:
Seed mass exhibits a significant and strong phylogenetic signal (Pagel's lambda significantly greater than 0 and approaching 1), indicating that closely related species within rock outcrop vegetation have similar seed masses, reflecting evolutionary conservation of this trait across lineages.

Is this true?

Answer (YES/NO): YES